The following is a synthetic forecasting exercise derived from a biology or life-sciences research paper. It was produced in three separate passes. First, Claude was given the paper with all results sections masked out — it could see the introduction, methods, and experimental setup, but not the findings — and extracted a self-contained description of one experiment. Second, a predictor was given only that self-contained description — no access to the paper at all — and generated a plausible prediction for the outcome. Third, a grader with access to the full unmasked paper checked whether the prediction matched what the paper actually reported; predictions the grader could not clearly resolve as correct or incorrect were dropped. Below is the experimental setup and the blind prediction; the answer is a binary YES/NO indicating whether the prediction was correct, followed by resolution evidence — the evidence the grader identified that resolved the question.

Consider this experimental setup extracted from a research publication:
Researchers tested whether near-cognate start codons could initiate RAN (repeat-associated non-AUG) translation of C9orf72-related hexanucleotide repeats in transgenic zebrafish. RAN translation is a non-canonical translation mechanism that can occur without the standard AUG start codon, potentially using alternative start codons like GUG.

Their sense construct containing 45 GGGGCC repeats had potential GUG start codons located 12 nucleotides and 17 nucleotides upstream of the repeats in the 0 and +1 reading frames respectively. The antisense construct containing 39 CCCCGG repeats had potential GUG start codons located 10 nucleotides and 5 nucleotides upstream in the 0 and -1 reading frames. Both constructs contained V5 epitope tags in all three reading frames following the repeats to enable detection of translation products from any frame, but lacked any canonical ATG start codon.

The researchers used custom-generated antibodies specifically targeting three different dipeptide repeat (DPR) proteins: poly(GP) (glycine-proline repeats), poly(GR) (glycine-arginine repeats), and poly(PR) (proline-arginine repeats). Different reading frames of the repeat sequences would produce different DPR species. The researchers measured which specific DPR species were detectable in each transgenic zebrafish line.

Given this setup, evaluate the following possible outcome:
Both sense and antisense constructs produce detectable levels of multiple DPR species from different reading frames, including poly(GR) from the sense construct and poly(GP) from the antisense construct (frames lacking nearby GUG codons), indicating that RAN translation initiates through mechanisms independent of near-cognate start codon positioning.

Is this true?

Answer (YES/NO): YES